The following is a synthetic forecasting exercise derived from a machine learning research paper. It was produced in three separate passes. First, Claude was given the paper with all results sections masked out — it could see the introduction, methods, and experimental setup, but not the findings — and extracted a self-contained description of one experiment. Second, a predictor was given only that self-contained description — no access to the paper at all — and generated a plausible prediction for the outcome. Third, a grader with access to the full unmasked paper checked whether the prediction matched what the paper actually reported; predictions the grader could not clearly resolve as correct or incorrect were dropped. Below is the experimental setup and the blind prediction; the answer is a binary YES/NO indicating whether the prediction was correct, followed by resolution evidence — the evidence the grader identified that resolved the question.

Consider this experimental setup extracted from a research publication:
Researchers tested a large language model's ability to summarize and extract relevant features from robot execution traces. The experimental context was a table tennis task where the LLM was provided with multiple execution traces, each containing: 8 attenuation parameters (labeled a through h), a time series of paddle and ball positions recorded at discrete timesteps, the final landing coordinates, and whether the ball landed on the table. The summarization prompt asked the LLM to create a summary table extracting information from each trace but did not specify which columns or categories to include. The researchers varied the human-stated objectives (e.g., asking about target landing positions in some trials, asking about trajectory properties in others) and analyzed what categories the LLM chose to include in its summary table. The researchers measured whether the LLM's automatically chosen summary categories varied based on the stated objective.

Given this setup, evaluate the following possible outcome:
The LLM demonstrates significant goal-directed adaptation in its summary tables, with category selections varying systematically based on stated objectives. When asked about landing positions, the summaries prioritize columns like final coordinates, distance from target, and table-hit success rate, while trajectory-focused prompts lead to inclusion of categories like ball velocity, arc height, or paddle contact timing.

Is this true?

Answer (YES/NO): YES